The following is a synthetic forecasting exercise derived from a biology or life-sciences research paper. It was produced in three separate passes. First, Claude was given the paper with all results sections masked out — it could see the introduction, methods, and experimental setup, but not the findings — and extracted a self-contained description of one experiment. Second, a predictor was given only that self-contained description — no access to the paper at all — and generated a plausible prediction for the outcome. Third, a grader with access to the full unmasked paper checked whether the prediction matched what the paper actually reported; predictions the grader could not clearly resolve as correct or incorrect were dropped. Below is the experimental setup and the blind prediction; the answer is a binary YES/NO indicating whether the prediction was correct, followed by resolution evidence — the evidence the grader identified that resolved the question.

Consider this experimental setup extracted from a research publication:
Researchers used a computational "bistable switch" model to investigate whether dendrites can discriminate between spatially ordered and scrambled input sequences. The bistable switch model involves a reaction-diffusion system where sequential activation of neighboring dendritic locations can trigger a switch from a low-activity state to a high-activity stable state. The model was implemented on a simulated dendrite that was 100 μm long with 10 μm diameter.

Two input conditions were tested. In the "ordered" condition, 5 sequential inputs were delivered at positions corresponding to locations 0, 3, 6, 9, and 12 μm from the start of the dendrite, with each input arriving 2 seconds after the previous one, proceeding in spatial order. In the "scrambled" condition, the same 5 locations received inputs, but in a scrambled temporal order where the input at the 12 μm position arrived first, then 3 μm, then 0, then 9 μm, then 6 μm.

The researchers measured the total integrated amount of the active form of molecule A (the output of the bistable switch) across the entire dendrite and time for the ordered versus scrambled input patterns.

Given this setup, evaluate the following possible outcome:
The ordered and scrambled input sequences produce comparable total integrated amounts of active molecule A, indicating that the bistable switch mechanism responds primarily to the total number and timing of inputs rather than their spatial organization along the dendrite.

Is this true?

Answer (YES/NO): NO